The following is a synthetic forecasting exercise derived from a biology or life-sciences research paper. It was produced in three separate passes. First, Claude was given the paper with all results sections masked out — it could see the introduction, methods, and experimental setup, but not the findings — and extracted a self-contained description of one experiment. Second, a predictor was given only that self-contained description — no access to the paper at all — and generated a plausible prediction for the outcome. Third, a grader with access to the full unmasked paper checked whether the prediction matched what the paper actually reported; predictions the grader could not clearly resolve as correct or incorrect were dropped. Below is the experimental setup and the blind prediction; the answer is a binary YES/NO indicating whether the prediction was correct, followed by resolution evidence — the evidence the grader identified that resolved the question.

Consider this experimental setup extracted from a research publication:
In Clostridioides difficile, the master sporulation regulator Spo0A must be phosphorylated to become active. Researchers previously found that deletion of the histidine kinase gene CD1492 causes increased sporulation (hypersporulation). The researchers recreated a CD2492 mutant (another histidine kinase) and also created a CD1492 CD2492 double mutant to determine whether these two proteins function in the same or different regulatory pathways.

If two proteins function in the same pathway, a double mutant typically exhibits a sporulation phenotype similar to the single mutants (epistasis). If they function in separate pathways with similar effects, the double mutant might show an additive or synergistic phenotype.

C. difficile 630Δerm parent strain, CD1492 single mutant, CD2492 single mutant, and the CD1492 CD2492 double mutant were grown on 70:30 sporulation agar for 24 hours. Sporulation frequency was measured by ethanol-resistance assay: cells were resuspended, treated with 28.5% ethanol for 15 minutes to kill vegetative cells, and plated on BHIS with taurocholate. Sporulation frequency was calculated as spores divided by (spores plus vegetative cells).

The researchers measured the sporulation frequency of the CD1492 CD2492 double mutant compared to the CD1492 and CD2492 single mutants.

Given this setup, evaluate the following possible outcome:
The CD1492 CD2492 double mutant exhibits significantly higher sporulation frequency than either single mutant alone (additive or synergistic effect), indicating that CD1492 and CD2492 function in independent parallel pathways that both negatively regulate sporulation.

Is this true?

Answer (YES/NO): NO